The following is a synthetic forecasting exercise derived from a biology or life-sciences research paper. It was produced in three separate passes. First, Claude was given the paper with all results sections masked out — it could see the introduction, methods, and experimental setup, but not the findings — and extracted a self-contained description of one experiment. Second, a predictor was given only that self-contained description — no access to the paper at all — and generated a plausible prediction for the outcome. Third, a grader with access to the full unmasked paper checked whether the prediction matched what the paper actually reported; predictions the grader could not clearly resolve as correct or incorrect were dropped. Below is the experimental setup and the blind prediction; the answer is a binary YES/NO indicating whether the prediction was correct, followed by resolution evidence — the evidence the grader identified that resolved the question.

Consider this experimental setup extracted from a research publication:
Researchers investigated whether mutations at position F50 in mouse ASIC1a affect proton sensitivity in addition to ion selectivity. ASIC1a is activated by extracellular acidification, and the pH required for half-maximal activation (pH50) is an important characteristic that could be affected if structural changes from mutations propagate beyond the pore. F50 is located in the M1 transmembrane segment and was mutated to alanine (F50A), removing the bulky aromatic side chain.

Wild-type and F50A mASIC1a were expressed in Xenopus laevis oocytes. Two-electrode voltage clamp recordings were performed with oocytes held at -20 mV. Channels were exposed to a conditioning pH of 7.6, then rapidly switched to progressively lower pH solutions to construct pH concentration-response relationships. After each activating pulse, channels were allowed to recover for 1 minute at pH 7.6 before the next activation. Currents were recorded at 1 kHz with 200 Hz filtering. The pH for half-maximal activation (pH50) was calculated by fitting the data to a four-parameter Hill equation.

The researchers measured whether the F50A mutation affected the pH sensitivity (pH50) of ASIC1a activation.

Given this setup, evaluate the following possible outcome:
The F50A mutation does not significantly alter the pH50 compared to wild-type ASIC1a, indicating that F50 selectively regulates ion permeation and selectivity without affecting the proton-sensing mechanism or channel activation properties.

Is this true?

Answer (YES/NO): YES